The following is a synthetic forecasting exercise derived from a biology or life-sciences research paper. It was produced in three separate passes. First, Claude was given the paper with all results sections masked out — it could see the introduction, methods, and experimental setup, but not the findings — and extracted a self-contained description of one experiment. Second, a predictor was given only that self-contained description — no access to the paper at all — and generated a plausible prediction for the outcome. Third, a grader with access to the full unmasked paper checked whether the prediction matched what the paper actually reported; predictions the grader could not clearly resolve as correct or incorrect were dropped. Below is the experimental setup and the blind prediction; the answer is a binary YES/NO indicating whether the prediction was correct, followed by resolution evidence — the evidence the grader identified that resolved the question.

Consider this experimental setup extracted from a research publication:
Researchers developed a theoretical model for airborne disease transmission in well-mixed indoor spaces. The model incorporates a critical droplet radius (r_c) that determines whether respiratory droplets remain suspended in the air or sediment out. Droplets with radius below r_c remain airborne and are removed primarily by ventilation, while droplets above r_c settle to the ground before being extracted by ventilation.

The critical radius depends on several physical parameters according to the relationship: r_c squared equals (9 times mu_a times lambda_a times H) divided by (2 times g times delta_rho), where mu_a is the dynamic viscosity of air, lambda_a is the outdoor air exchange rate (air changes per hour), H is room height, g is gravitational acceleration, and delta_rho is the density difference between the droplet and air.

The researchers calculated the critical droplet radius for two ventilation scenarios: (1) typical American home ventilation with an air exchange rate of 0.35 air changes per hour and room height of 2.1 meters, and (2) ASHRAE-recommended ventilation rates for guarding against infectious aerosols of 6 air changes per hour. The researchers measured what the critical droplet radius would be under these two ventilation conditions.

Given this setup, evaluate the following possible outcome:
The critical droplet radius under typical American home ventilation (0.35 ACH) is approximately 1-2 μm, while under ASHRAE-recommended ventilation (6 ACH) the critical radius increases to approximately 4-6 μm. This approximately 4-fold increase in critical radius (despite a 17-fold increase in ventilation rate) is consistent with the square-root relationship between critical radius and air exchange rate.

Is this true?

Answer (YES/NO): YES